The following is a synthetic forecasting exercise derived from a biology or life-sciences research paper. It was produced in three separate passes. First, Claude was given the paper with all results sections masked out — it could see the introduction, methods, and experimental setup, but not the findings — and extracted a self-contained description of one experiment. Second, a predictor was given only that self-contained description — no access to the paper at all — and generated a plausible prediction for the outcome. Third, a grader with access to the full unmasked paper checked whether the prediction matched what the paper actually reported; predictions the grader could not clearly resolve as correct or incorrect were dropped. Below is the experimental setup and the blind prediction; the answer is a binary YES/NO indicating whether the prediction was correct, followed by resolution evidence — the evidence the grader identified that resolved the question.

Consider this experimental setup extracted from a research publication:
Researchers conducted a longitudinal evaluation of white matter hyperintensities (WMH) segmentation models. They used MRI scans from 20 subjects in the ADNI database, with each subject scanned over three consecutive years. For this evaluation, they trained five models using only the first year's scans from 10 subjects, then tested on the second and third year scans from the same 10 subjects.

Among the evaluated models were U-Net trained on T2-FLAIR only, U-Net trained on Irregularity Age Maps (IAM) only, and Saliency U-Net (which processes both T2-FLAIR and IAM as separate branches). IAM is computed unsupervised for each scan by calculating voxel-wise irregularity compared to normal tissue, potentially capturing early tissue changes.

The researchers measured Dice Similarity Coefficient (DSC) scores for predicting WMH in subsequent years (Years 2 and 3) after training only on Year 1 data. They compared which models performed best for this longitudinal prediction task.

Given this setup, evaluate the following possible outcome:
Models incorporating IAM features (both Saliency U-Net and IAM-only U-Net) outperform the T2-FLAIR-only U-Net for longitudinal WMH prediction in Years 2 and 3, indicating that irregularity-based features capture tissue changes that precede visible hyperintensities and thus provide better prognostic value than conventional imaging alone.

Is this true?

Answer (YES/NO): YES